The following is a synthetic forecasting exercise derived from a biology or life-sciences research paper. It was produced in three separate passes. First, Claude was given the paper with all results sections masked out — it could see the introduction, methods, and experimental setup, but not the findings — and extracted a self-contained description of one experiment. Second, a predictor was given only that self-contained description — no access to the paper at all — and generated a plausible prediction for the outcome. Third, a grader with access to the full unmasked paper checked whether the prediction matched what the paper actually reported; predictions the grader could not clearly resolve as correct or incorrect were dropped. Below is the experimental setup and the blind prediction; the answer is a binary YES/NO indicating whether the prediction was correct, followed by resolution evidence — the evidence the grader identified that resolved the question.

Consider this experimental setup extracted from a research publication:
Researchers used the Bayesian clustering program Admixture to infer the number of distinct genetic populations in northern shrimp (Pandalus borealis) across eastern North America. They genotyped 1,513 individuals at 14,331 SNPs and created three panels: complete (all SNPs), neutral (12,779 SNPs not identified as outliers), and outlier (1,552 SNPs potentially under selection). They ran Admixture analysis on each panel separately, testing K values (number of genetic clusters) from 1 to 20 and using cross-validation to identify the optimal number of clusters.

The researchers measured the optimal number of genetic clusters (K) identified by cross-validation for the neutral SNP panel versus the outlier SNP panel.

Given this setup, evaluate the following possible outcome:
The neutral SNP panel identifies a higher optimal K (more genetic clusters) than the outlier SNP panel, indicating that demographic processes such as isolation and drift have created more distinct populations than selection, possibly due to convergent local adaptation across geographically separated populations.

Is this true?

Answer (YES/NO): NO